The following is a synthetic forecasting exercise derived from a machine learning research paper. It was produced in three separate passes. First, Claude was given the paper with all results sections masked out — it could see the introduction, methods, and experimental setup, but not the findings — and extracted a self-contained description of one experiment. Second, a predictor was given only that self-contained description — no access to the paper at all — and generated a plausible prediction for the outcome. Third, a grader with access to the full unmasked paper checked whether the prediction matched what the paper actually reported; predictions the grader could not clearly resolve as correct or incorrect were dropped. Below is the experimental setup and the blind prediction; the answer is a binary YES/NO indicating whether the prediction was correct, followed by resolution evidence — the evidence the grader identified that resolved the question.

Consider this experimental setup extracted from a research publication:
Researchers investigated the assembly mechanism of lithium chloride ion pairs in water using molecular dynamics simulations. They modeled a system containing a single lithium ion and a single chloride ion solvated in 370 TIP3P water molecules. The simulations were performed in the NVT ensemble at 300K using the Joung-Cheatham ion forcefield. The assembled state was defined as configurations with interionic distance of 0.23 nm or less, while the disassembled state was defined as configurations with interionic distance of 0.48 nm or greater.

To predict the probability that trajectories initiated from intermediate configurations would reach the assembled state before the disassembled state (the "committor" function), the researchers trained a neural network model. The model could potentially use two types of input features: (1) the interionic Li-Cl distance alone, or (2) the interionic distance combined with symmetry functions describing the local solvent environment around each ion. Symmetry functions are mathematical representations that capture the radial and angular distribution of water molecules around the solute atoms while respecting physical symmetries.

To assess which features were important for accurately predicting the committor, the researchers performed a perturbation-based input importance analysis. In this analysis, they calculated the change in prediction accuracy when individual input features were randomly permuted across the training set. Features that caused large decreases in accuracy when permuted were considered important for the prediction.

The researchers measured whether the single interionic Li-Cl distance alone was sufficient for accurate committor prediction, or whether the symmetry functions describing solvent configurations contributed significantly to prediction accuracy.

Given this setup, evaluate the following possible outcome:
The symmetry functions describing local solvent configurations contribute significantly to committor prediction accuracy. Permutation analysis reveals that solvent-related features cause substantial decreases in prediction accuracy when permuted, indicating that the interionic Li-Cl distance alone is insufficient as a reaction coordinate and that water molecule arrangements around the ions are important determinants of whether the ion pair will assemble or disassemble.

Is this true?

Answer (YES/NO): YES